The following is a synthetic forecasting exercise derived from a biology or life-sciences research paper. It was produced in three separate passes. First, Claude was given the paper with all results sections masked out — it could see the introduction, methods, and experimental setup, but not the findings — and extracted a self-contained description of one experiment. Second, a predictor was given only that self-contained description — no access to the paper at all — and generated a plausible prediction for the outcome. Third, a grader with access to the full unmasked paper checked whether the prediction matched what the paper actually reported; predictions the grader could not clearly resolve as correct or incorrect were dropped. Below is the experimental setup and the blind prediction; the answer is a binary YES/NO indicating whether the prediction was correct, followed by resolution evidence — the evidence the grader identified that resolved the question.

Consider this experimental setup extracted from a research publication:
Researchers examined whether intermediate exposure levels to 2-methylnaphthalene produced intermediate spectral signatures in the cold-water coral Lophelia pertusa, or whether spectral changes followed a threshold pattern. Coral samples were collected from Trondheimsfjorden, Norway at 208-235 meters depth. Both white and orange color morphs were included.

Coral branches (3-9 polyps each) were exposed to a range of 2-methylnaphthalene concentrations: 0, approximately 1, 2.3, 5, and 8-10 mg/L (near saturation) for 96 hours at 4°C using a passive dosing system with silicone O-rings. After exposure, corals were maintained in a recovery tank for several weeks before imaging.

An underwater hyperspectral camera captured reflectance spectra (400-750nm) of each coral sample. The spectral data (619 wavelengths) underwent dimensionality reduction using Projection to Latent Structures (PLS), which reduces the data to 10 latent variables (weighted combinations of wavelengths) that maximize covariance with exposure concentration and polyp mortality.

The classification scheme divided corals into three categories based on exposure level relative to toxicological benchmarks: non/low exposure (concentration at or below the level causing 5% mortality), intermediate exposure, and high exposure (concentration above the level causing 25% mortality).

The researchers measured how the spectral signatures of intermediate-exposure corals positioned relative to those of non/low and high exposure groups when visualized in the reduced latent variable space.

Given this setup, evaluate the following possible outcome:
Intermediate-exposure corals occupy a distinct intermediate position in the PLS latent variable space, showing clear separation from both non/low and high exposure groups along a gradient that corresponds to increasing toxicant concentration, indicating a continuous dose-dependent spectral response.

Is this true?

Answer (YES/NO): NO